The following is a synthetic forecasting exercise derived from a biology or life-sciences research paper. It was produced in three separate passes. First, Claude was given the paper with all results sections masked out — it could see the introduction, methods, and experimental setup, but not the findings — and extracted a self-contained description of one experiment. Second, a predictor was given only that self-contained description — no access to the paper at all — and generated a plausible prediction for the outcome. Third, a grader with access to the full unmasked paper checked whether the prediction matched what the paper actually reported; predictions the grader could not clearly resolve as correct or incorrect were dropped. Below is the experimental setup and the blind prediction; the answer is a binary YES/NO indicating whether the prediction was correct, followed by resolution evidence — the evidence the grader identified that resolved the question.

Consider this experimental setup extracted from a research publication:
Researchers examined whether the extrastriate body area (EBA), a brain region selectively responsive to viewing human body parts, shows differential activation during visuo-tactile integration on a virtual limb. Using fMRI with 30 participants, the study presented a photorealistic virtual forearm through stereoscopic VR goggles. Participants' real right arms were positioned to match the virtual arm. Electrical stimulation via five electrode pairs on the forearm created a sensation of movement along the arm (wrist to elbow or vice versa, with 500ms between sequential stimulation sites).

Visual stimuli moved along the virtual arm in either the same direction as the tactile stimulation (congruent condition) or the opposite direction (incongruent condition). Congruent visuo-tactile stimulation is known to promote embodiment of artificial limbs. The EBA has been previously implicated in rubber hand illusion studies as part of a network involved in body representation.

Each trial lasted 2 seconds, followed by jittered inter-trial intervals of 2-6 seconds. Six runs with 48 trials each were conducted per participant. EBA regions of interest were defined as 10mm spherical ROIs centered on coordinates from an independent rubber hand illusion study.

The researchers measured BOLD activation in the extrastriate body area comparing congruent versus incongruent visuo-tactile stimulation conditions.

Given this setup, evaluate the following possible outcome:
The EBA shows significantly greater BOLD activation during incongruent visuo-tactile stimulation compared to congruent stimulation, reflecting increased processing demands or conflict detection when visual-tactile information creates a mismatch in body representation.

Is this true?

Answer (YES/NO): NO